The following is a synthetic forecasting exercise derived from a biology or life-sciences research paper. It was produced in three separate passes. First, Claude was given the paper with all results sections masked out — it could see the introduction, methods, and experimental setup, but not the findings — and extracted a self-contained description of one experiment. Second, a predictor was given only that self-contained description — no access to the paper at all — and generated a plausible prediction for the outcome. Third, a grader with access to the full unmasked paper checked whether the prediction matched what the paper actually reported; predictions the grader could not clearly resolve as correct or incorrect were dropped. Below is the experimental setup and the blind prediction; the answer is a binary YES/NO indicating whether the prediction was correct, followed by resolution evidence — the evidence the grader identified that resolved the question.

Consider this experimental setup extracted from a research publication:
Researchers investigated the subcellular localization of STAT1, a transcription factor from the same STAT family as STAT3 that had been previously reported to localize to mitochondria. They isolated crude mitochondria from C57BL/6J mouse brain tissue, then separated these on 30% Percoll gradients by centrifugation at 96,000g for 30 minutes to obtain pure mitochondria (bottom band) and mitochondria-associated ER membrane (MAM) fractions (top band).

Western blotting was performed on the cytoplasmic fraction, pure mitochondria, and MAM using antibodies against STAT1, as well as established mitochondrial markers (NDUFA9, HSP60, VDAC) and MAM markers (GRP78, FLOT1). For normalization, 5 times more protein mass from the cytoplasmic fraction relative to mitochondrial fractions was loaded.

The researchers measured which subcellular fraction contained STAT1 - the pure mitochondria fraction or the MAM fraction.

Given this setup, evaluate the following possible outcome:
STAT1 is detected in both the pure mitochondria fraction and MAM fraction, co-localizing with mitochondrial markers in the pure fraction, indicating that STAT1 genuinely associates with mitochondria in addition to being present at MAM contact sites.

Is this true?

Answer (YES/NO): NO